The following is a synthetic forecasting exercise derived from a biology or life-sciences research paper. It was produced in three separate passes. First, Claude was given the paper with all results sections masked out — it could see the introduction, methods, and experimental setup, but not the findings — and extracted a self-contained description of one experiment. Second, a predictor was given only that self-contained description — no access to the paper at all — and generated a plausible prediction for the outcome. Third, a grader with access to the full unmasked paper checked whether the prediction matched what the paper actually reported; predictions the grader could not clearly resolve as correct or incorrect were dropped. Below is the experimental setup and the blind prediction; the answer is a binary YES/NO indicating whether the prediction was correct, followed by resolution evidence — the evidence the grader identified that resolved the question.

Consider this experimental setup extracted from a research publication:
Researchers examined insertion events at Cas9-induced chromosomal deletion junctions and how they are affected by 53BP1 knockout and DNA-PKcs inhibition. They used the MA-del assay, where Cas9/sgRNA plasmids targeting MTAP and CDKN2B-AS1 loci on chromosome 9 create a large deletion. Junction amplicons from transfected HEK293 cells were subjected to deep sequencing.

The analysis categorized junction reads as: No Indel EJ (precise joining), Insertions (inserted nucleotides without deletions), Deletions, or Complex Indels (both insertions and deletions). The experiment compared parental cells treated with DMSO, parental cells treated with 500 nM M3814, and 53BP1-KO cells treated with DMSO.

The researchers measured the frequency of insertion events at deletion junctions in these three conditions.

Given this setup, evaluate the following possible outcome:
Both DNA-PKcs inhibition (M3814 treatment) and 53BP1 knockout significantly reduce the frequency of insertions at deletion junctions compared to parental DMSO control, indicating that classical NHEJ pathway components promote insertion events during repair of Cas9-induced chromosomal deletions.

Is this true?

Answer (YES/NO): NO